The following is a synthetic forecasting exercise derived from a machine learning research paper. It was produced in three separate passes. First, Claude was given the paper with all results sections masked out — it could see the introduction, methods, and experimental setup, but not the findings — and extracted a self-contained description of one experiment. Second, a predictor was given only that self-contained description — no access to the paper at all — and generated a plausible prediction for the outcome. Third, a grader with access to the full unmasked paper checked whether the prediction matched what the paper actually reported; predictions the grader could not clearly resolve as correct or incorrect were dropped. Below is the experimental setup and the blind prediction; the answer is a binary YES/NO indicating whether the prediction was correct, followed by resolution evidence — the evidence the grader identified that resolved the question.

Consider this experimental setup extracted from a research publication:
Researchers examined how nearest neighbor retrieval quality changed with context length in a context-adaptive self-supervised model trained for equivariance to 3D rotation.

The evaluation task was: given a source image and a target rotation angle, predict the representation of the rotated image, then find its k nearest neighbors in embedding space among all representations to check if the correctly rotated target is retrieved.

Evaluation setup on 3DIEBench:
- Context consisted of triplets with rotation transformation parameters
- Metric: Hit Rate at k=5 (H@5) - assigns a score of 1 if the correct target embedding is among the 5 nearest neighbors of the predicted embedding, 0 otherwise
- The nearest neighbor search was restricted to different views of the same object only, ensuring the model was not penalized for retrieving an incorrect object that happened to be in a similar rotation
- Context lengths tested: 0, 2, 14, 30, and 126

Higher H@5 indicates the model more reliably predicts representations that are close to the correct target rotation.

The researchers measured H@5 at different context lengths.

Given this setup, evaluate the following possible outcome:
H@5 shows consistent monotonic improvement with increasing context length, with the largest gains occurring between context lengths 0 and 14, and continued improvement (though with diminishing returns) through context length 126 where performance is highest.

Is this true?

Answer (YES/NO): YES